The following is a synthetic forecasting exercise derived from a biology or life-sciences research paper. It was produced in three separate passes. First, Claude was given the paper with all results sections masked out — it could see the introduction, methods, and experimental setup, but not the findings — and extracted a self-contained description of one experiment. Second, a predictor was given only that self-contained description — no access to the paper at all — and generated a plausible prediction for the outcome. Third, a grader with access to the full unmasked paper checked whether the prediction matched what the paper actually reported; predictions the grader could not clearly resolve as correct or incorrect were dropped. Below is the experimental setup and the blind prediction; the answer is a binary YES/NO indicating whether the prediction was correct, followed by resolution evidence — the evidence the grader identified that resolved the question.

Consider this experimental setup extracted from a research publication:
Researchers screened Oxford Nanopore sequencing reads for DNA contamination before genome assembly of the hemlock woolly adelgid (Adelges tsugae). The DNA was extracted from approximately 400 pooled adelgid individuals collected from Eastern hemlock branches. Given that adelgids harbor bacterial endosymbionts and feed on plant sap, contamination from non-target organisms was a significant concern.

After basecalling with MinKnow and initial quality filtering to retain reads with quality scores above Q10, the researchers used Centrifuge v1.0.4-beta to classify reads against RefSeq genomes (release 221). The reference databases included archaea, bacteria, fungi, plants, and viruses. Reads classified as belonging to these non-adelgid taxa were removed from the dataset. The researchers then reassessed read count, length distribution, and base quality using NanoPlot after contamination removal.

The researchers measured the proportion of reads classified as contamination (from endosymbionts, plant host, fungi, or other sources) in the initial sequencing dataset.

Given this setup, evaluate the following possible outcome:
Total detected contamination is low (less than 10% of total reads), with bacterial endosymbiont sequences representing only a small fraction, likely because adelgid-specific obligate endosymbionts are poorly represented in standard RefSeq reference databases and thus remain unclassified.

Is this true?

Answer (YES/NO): NO